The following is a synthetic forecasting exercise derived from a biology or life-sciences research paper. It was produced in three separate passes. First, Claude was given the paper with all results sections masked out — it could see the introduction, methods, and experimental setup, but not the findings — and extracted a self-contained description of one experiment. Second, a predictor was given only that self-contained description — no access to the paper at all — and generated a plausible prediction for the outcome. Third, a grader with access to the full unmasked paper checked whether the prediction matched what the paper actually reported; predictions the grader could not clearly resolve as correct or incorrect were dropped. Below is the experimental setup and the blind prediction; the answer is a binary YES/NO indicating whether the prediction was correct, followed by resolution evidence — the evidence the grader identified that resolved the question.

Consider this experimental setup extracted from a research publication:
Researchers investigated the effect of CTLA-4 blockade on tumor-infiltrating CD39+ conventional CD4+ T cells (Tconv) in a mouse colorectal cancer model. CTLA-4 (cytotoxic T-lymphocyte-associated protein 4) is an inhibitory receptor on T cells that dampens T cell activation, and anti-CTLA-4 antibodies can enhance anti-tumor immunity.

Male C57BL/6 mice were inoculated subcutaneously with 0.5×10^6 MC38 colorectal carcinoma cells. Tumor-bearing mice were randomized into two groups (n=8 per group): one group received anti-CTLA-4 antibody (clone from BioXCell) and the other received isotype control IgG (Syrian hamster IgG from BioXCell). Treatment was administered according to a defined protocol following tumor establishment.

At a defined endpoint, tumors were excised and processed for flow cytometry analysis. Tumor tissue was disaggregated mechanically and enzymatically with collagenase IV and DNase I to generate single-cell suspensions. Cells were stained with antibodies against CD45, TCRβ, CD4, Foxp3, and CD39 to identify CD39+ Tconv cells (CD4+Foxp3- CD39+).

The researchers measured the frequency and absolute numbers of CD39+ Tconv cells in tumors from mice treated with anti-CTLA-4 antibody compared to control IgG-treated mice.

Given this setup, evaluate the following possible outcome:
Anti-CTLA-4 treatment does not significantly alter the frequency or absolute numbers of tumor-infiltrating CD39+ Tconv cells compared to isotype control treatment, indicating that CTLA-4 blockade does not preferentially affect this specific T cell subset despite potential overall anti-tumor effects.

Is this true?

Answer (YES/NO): NO